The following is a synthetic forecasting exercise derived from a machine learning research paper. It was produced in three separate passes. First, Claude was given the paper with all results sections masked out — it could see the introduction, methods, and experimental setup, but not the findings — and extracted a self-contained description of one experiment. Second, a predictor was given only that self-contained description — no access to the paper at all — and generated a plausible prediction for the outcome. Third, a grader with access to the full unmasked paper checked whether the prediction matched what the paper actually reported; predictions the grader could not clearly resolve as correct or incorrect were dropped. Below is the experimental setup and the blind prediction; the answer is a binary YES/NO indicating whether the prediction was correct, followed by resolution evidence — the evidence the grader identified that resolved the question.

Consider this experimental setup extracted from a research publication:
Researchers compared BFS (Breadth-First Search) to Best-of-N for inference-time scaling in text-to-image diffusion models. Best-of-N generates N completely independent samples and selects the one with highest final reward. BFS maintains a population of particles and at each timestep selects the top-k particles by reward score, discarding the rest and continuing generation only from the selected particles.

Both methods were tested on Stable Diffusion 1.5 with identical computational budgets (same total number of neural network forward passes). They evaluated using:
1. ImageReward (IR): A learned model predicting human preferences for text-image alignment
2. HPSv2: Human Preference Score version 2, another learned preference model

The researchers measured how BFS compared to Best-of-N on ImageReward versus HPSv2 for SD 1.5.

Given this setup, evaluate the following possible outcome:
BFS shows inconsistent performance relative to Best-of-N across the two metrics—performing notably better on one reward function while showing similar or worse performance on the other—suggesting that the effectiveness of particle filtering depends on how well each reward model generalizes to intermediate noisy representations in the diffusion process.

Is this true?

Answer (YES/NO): NO